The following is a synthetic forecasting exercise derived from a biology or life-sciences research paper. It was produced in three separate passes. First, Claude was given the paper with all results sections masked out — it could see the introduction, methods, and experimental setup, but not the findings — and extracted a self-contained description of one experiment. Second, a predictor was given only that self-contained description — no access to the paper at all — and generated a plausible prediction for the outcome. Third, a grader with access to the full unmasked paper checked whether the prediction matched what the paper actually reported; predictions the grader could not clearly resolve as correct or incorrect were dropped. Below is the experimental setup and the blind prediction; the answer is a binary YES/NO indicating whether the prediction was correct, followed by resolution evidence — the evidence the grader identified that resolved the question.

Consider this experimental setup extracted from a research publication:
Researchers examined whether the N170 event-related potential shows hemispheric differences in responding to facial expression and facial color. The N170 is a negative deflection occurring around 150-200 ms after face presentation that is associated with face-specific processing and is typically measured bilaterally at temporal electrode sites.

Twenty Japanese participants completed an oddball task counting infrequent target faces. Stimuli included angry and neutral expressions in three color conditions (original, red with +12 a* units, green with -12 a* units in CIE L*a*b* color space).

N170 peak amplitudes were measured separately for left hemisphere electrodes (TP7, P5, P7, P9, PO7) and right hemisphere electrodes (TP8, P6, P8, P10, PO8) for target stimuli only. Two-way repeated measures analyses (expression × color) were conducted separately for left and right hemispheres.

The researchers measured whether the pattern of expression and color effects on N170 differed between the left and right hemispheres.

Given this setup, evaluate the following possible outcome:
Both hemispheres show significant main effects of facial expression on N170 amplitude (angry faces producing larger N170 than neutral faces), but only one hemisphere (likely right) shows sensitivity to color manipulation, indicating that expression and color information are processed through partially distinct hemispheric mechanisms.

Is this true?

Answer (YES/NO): NO